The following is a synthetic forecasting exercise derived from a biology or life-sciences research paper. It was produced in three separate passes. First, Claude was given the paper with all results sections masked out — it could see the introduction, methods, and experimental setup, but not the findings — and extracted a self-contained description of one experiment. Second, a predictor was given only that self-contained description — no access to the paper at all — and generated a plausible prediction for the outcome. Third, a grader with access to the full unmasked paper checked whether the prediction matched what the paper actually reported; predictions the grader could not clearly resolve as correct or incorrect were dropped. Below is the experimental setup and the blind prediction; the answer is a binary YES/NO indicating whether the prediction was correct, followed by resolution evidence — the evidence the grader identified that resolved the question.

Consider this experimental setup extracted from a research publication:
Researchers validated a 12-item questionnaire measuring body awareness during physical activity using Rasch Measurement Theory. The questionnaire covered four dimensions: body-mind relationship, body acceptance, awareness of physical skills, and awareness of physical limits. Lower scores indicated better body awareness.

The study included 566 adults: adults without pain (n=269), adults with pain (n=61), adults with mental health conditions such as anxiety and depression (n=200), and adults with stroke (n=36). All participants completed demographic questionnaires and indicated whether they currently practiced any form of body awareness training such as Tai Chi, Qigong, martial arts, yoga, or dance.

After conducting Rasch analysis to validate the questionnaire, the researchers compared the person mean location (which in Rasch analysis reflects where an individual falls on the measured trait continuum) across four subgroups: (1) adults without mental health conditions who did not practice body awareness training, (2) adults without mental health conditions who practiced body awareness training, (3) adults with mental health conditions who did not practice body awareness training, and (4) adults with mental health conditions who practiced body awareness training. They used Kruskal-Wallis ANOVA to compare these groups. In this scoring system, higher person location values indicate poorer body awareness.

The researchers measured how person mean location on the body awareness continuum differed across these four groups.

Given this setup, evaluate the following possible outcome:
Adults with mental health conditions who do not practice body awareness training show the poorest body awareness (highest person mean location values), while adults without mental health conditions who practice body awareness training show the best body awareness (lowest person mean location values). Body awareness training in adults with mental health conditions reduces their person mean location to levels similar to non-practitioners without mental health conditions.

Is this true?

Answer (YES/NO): NO